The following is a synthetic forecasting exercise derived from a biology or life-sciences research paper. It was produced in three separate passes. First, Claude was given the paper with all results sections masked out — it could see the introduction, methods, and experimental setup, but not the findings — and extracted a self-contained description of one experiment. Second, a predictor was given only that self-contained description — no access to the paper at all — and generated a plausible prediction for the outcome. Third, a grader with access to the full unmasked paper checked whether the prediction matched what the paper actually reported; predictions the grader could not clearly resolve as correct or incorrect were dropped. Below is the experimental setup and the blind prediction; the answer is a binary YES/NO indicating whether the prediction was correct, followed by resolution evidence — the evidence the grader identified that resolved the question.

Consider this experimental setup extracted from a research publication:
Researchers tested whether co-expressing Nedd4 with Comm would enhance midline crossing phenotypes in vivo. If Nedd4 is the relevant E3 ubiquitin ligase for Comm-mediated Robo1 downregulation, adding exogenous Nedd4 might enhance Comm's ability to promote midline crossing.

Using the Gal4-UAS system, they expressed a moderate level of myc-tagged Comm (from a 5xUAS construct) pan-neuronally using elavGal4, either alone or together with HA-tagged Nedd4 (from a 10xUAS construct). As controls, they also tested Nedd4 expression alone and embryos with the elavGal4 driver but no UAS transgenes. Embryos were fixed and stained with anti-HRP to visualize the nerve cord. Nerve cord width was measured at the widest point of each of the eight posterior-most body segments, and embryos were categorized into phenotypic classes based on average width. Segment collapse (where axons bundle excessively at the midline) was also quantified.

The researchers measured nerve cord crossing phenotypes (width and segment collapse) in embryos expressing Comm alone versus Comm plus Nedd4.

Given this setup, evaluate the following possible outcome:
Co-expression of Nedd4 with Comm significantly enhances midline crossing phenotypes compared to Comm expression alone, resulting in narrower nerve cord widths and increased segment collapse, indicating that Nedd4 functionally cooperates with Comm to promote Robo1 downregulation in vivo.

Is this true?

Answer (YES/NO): YES